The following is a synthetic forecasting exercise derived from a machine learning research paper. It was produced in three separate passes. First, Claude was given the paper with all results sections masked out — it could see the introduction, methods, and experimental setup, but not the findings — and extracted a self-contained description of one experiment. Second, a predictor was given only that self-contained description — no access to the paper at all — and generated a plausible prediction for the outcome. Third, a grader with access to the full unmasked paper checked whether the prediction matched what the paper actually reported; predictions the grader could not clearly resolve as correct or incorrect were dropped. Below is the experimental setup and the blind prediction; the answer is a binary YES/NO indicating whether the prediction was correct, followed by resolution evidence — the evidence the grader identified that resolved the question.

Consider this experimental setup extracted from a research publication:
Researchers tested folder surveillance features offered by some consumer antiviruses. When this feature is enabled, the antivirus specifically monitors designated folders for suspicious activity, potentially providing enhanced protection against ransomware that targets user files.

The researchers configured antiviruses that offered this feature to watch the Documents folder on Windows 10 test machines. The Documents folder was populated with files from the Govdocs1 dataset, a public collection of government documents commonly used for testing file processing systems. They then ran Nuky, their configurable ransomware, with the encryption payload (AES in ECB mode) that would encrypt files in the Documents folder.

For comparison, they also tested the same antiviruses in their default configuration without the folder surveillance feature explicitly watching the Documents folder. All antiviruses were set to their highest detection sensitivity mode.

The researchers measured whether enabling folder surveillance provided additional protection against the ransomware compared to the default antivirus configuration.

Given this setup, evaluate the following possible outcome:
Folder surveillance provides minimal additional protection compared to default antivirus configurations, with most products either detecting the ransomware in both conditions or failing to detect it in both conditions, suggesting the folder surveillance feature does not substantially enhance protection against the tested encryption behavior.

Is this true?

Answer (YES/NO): NO